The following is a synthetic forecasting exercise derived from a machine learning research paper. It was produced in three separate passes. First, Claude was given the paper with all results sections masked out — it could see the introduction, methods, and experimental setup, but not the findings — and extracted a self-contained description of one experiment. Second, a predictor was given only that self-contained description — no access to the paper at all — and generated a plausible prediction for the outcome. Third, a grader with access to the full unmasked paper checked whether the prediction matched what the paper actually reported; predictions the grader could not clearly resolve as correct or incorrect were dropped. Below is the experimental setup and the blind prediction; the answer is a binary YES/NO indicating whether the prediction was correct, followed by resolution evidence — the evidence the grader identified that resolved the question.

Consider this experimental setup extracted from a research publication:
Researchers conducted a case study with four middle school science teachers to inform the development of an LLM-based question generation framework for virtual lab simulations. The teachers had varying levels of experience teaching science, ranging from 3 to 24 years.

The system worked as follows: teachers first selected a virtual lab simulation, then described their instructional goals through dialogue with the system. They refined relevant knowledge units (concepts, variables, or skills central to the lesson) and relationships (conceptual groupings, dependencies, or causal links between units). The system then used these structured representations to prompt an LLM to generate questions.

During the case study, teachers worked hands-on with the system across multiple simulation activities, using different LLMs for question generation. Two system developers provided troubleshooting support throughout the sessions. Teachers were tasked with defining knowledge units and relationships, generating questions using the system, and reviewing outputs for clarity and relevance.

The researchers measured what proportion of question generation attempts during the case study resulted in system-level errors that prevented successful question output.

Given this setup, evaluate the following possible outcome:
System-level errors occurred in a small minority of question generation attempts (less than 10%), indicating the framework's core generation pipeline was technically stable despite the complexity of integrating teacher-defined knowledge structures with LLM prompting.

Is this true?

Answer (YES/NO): NO